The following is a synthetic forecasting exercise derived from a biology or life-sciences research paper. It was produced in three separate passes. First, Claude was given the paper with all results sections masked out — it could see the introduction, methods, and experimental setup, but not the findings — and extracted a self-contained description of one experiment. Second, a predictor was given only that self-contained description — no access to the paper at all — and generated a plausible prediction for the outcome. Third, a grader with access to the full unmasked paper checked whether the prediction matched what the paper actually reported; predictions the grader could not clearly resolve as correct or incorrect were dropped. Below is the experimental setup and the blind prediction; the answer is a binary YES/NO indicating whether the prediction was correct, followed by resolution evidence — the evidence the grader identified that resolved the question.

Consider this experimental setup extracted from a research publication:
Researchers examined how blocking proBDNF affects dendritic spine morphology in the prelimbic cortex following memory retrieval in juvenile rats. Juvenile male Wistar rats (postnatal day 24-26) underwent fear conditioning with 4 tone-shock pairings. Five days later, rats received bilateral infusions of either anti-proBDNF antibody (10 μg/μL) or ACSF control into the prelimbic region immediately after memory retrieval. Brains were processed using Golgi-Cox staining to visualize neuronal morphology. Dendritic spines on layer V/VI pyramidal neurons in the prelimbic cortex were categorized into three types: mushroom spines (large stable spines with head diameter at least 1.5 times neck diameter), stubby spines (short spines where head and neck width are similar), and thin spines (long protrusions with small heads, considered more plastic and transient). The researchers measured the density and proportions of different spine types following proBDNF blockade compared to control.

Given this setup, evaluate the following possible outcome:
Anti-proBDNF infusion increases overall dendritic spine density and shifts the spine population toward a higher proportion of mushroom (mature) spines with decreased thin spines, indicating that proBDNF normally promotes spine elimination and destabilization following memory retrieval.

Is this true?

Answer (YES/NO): NO